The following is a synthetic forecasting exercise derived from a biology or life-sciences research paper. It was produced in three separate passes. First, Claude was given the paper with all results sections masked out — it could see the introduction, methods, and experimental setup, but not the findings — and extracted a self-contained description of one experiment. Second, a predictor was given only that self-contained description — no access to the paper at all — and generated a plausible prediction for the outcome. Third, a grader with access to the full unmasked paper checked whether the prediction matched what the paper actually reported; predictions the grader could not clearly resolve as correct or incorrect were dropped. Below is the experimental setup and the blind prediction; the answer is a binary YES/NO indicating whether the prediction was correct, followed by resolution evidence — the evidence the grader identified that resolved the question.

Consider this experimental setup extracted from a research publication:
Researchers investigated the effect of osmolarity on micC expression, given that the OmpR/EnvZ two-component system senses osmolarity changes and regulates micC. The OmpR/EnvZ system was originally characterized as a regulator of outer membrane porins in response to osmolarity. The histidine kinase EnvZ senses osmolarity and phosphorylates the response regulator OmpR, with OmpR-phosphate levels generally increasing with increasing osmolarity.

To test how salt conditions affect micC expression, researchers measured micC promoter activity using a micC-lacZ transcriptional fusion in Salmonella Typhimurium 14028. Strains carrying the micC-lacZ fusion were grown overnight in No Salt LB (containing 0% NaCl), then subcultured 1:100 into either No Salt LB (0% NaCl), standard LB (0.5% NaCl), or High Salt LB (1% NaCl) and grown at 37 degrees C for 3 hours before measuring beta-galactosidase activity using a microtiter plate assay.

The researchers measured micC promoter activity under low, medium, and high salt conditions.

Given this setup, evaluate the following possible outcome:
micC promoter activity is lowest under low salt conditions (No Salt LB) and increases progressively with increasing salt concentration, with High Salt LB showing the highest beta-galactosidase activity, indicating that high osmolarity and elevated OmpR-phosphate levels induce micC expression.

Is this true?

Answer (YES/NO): NO